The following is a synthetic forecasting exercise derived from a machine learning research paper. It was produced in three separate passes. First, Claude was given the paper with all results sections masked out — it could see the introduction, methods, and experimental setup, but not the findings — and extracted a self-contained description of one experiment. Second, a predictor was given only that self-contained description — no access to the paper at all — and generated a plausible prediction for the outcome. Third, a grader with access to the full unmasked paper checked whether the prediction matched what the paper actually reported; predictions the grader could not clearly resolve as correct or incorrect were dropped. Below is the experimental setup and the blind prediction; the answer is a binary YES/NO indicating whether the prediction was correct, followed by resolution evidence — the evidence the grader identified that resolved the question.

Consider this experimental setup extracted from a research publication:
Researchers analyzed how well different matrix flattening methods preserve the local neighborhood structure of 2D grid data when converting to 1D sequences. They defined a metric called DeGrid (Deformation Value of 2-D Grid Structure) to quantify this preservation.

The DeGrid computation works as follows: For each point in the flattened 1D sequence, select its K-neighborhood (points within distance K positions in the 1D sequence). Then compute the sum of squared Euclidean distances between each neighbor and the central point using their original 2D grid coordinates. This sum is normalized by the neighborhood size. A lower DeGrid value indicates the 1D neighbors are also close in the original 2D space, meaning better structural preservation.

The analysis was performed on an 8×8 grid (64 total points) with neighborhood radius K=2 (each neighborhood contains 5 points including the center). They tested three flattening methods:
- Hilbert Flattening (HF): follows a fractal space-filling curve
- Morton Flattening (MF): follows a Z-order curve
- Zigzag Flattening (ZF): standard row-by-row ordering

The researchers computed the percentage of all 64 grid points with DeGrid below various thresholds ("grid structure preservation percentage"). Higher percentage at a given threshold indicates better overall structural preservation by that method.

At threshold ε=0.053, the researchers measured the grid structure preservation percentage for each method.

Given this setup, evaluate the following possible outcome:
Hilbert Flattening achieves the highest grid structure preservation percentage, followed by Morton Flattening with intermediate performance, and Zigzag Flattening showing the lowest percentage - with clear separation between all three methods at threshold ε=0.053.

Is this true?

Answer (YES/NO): NO